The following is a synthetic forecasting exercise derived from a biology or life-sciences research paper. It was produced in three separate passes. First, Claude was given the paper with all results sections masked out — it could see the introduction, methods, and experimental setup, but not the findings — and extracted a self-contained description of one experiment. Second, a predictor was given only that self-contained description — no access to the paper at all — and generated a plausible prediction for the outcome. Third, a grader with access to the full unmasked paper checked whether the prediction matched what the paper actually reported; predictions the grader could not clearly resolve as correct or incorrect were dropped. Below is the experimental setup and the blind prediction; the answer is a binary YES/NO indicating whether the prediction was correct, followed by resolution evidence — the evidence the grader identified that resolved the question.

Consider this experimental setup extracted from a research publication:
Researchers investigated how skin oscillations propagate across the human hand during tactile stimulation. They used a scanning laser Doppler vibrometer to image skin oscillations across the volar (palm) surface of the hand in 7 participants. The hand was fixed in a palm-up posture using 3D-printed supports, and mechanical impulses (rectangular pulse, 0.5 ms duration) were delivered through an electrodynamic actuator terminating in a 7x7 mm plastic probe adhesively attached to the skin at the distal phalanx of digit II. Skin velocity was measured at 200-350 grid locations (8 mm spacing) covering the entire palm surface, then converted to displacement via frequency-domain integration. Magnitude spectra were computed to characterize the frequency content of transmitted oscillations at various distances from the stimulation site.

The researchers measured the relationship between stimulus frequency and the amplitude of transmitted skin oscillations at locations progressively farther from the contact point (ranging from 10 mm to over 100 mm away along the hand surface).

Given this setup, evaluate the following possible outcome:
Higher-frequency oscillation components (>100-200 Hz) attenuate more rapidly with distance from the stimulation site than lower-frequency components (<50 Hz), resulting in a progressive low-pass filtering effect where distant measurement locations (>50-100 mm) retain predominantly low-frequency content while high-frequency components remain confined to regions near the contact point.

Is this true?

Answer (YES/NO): YES